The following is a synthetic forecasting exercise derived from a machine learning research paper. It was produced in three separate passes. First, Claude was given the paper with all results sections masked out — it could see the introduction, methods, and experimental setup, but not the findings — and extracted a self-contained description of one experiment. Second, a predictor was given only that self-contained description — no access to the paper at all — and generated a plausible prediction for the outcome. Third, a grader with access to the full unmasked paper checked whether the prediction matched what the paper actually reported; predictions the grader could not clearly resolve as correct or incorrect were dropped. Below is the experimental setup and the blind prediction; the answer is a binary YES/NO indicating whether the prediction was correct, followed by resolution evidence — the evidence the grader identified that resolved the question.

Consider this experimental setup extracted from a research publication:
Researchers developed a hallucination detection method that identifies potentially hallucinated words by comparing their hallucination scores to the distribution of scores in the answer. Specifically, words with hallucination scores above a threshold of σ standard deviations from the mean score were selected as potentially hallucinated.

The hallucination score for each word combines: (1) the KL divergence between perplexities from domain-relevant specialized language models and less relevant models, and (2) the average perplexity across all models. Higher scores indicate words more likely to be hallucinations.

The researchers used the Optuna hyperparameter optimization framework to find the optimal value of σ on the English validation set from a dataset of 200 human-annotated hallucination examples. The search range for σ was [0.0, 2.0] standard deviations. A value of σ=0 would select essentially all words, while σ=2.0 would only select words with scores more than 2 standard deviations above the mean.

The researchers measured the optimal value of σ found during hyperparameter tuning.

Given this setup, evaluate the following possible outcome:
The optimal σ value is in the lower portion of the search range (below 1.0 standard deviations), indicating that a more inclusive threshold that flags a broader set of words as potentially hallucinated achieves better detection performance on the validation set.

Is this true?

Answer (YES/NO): YES